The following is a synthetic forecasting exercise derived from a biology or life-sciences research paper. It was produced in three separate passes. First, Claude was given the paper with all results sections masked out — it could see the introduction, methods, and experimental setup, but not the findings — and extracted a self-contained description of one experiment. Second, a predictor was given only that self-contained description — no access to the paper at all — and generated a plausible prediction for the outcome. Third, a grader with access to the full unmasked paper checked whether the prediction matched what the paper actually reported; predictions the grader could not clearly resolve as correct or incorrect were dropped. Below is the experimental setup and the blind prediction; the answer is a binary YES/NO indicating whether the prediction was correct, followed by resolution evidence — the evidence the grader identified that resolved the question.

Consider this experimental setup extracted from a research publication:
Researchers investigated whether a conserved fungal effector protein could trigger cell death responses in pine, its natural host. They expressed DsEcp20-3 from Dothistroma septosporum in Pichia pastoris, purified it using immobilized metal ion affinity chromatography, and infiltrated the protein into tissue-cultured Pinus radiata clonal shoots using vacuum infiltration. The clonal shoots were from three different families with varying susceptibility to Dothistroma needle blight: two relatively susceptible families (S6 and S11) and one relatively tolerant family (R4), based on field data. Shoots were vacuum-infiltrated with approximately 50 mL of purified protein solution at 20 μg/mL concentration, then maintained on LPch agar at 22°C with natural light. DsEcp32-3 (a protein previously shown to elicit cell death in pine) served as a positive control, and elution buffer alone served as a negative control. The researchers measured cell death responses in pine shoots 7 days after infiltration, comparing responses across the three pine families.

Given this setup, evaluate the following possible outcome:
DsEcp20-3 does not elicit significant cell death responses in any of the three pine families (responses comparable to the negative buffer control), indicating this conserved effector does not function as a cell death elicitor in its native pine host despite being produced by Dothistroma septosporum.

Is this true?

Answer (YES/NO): NO